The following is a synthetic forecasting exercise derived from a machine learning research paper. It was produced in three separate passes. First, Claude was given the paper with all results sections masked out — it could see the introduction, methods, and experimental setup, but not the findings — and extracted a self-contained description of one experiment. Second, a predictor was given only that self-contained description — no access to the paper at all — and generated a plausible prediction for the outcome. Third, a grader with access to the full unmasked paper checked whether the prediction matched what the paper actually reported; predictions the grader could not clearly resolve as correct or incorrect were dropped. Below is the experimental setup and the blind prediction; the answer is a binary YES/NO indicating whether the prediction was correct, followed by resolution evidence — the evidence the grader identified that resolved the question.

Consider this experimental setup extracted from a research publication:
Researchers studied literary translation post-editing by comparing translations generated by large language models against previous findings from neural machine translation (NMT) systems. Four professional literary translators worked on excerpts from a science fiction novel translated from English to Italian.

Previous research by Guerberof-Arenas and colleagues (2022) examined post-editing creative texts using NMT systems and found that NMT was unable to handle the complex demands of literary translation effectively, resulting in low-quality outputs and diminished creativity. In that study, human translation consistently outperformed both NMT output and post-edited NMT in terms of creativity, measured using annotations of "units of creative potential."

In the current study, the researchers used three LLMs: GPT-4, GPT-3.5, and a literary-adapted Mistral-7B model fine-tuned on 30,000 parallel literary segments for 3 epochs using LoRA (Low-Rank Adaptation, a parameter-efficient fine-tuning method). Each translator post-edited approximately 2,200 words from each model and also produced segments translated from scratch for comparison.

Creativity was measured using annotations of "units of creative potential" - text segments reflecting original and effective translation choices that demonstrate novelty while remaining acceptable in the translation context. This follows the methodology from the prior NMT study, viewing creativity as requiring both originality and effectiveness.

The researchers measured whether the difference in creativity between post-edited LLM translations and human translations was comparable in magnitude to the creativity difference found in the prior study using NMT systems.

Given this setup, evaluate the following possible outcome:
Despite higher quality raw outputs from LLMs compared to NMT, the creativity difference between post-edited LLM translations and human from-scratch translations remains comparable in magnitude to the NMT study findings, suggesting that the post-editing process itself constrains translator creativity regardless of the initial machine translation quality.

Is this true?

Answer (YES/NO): NO